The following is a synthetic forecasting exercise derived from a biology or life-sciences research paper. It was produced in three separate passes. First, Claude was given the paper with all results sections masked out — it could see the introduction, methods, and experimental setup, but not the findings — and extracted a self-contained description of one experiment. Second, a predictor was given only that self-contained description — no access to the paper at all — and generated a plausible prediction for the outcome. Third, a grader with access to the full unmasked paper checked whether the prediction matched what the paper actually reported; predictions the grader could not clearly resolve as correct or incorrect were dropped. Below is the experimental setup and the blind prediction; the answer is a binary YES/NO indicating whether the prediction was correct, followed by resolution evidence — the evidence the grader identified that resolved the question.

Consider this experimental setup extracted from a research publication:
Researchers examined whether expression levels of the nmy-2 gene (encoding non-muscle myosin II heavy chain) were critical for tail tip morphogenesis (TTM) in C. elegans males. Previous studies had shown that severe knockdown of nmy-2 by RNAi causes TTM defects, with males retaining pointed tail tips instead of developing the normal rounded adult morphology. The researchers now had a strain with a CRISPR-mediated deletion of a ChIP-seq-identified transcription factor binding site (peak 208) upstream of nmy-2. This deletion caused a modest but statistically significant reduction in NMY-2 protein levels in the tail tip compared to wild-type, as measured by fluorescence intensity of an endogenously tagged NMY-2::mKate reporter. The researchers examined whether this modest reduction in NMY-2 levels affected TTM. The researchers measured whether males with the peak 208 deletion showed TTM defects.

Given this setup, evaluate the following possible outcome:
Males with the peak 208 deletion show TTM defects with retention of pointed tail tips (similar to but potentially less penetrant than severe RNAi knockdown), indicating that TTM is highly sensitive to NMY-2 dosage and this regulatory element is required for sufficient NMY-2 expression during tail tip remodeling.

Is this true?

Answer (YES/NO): NO